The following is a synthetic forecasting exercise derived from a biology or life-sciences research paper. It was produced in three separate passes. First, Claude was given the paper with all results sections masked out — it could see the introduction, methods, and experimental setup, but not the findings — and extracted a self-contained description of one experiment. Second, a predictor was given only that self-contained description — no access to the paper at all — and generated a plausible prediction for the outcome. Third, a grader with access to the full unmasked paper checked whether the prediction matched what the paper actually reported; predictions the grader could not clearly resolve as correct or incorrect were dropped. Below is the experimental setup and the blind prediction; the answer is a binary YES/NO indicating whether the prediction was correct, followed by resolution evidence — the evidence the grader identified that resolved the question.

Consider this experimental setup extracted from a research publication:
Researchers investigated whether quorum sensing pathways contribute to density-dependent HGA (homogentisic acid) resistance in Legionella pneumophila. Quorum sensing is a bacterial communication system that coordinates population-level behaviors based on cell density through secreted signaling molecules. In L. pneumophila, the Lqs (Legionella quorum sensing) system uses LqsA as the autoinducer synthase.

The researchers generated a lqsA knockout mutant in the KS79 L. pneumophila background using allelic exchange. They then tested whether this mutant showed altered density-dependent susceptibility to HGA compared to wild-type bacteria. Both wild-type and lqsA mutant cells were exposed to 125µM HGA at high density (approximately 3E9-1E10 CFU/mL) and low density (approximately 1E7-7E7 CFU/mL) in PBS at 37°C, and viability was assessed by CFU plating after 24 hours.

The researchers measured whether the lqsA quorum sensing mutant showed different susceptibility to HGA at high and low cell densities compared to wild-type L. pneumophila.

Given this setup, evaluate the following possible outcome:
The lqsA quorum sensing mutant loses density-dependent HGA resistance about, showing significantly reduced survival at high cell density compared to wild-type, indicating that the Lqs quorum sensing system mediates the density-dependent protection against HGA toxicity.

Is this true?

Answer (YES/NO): NO